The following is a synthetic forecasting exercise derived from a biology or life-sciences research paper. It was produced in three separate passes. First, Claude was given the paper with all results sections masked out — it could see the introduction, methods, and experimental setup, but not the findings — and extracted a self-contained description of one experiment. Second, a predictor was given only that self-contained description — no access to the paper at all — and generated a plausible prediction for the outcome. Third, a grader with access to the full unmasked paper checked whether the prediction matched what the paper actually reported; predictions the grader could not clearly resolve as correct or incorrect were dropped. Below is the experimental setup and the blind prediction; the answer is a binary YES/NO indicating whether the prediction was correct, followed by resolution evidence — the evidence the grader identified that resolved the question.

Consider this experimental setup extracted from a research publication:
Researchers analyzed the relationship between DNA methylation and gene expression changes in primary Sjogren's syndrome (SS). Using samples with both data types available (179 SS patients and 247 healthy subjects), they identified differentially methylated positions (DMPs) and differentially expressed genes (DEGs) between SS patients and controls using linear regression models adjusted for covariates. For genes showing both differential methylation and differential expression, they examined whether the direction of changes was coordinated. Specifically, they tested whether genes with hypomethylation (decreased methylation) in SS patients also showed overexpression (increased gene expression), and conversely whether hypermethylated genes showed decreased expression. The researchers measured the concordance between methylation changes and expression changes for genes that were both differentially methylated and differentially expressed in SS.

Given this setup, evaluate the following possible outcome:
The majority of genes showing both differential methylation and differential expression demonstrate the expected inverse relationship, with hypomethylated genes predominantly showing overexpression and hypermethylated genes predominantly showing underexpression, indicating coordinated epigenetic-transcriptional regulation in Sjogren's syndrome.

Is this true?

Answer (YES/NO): NO